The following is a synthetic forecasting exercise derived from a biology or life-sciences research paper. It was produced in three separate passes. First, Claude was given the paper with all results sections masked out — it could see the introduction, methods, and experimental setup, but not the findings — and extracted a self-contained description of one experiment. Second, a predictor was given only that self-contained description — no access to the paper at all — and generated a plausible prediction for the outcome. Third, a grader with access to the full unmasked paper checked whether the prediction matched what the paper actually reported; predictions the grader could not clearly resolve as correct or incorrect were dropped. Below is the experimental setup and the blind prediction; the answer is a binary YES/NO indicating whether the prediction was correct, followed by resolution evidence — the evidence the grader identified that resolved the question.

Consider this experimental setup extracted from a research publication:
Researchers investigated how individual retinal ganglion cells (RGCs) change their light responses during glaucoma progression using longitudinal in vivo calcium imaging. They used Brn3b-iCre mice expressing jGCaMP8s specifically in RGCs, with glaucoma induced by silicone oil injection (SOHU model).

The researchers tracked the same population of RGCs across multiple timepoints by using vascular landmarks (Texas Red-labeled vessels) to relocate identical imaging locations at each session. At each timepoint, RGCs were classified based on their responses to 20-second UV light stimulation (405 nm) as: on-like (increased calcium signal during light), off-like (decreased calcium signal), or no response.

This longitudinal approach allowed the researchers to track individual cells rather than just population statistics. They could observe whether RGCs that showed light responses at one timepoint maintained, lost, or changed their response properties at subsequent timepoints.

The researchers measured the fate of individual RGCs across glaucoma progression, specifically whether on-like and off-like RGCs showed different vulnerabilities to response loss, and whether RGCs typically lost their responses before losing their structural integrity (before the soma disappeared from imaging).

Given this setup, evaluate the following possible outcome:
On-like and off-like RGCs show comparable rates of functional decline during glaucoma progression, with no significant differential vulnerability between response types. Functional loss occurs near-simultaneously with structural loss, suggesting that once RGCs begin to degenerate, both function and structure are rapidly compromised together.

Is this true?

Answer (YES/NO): NO